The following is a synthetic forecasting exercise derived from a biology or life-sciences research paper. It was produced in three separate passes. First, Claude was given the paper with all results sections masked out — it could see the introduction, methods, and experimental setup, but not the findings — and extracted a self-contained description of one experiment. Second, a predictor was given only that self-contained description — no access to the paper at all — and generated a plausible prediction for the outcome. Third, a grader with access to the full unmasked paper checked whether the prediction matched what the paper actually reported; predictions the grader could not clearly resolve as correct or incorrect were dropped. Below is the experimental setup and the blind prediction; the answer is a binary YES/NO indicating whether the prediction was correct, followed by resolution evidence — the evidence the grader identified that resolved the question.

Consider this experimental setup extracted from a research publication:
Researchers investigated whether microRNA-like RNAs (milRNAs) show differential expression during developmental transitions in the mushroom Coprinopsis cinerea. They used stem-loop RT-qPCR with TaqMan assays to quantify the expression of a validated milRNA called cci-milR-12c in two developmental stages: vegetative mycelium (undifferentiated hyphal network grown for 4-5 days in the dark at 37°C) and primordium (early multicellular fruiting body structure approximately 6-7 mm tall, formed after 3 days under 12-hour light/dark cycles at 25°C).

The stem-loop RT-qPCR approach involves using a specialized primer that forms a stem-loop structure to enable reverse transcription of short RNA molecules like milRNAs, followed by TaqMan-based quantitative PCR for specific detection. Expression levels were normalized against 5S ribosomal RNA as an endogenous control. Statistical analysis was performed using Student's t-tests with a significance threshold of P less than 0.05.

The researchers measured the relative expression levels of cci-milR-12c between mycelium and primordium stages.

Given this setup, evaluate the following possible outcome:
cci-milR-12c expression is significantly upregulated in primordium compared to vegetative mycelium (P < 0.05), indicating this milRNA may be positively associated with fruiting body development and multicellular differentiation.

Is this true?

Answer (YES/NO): YES